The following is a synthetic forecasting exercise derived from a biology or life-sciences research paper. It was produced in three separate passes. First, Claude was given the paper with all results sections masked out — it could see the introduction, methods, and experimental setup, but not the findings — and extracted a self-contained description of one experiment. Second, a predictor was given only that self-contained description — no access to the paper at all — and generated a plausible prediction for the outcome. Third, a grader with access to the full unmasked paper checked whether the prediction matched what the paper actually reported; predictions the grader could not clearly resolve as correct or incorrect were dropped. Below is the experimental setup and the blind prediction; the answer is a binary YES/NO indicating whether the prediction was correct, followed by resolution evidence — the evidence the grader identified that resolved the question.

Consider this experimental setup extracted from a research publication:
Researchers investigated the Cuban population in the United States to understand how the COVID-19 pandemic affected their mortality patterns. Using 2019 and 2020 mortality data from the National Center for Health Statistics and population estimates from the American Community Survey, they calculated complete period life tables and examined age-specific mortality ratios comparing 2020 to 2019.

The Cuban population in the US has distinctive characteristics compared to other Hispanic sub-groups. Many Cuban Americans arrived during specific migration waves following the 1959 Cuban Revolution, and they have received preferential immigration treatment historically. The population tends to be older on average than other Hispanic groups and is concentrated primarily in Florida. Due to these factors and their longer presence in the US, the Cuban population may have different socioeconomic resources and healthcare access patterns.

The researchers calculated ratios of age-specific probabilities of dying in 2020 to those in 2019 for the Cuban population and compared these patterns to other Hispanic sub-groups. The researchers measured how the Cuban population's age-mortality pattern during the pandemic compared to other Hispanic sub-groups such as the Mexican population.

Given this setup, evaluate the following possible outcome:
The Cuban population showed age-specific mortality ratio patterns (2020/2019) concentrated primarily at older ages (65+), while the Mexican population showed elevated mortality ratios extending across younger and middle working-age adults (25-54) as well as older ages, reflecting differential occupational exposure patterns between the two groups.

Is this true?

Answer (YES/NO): NO